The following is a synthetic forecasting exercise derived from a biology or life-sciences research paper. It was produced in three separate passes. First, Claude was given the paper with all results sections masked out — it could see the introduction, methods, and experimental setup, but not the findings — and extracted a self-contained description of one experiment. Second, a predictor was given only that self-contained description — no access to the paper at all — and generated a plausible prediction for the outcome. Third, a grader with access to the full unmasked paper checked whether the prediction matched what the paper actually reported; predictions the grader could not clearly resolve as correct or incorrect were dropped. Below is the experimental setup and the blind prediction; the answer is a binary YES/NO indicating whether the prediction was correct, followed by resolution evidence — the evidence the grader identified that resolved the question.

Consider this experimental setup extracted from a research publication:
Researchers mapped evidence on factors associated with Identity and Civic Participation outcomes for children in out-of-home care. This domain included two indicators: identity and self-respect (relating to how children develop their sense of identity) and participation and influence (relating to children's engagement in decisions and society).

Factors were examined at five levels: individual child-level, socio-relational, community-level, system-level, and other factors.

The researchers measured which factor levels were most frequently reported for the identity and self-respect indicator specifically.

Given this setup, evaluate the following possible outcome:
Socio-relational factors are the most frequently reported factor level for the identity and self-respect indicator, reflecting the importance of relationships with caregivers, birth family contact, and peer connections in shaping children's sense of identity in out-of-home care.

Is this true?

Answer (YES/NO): NO